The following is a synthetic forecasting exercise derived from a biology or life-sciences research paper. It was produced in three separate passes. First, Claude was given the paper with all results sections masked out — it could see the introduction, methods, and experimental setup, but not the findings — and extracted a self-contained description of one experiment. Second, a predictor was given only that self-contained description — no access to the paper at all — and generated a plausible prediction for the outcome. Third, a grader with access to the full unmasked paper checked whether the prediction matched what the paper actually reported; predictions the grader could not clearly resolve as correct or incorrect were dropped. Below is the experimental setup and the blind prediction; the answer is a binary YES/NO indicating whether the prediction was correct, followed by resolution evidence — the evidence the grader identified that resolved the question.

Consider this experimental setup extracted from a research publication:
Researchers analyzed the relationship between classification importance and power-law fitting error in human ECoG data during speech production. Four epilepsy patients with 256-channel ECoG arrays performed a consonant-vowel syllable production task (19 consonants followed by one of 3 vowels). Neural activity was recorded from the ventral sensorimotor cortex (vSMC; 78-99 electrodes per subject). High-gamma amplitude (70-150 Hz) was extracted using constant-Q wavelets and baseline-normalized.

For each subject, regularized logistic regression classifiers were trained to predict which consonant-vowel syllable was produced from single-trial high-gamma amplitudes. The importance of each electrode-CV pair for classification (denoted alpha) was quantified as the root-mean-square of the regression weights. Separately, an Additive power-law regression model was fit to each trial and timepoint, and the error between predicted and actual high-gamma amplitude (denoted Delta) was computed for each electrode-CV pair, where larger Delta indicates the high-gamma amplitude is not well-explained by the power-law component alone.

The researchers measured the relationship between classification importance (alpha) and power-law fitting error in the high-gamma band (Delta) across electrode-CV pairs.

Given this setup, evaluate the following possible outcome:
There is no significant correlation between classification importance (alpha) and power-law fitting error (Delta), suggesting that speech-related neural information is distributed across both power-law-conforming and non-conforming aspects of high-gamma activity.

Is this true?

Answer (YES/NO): NO